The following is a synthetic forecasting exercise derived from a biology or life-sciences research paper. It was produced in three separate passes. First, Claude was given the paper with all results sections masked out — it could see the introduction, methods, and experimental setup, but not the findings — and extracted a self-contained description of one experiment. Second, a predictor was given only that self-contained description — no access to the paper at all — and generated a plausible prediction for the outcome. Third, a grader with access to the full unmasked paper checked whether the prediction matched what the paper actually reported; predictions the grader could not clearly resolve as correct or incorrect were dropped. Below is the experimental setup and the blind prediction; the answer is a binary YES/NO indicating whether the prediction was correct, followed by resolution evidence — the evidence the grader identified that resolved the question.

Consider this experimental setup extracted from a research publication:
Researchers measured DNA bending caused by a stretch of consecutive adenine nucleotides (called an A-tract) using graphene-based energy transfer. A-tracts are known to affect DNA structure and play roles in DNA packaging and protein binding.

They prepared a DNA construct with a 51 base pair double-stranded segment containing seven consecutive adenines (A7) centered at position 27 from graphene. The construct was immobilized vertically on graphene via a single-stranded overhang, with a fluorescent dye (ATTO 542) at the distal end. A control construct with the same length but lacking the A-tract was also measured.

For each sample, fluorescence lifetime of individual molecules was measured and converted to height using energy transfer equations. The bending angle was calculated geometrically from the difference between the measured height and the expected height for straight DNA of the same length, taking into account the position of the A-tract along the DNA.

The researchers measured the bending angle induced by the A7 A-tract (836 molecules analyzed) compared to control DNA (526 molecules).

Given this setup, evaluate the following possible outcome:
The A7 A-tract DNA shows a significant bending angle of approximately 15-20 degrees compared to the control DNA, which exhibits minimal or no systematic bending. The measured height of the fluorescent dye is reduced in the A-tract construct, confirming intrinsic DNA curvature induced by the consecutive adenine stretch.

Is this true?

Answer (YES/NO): NO